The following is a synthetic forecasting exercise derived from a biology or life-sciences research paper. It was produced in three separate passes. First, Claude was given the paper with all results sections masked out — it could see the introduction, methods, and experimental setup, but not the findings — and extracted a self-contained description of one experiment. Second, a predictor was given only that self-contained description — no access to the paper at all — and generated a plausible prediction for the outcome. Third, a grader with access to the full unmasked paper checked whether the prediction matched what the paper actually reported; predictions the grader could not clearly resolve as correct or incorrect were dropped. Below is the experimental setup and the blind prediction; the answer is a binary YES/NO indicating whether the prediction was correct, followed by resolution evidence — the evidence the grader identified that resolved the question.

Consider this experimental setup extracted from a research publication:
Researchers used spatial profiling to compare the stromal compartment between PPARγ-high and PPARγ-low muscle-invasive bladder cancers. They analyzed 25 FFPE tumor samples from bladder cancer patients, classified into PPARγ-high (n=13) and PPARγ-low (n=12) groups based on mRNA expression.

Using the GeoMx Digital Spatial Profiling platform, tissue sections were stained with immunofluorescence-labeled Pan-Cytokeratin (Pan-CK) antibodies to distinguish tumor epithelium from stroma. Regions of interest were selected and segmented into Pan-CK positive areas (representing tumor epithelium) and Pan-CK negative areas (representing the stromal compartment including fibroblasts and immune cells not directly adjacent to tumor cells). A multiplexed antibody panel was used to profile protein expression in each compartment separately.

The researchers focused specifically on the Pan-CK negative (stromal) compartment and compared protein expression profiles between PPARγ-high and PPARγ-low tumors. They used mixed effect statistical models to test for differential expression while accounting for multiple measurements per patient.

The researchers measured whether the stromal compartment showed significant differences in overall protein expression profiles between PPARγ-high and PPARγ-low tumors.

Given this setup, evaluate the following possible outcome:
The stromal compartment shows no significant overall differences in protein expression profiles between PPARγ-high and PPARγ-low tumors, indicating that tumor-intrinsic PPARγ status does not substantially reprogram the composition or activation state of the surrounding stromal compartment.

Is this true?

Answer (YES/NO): YES